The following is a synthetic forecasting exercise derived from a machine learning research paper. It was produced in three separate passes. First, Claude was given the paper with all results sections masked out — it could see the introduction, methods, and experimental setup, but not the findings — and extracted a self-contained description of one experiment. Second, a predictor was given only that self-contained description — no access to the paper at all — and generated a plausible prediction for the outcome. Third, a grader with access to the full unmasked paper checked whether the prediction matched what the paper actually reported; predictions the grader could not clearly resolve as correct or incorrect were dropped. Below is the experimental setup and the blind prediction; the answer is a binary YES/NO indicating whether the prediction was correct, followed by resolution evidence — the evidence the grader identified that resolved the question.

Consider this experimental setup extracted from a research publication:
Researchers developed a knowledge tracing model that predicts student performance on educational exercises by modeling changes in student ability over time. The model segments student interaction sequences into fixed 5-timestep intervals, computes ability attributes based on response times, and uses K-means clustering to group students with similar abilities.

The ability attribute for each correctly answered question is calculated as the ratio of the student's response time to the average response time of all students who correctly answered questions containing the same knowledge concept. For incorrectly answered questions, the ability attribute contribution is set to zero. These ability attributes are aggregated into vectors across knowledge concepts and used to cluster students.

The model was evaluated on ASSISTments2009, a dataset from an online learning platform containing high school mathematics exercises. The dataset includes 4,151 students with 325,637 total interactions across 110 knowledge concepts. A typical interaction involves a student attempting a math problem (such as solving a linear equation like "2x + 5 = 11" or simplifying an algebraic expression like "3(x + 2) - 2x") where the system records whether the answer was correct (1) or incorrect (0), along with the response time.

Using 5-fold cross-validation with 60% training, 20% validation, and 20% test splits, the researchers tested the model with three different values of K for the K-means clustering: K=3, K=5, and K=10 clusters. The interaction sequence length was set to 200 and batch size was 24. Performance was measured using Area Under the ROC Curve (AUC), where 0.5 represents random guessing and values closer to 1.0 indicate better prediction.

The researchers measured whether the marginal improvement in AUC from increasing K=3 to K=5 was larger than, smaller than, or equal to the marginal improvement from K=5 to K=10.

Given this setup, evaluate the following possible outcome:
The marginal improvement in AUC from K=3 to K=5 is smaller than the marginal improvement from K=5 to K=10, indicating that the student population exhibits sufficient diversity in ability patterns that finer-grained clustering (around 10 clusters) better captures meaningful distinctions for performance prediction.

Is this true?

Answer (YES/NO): YES